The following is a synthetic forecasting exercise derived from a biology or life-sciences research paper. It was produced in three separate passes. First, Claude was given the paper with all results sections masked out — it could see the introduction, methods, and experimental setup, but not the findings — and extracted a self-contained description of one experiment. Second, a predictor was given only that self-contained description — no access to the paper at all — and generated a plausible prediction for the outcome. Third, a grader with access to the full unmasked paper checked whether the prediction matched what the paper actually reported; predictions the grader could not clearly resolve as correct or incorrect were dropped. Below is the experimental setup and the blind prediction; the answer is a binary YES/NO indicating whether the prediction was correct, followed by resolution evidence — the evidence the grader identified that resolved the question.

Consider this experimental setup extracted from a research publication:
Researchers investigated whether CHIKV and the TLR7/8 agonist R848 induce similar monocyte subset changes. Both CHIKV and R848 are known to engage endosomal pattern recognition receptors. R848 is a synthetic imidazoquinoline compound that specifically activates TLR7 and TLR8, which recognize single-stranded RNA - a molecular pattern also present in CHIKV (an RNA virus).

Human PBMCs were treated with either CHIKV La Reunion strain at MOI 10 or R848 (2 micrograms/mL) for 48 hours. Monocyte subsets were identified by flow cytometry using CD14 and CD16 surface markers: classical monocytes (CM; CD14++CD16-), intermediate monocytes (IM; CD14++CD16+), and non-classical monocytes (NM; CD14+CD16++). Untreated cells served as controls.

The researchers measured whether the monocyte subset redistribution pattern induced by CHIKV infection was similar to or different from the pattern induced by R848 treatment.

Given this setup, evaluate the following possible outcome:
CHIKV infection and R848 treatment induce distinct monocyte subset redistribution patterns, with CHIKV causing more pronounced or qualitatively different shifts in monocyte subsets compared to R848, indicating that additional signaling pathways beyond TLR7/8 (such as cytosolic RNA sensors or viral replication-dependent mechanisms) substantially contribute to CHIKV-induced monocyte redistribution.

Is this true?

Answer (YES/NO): YES